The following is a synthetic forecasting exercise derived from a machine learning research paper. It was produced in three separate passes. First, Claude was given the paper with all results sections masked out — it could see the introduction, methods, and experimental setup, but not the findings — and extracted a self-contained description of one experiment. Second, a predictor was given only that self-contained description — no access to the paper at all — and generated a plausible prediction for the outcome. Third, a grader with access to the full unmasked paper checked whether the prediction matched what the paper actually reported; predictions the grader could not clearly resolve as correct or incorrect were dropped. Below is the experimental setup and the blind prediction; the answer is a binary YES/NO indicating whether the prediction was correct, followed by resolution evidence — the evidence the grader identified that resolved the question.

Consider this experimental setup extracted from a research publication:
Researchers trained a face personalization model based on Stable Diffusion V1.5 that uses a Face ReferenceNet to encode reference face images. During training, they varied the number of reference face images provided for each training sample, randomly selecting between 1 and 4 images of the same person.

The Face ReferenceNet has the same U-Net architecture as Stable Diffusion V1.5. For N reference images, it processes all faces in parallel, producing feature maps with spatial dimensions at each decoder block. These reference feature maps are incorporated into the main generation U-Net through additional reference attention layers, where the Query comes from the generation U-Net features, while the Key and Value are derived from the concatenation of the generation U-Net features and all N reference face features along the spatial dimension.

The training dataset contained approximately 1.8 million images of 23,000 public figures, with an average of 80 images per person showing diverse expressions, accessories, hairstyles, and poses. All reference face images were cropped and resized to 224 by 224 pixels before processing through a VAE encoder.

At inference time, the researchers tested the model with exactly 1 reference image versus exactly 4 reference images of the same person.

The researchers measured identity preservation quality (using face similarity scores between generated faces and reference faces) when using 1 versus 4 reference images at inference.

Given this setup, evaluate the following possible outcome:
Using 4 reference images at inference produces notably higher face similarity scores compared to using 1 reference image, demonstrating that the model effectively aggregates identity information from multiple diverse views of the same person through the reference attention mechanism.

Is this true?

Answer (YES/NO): YES